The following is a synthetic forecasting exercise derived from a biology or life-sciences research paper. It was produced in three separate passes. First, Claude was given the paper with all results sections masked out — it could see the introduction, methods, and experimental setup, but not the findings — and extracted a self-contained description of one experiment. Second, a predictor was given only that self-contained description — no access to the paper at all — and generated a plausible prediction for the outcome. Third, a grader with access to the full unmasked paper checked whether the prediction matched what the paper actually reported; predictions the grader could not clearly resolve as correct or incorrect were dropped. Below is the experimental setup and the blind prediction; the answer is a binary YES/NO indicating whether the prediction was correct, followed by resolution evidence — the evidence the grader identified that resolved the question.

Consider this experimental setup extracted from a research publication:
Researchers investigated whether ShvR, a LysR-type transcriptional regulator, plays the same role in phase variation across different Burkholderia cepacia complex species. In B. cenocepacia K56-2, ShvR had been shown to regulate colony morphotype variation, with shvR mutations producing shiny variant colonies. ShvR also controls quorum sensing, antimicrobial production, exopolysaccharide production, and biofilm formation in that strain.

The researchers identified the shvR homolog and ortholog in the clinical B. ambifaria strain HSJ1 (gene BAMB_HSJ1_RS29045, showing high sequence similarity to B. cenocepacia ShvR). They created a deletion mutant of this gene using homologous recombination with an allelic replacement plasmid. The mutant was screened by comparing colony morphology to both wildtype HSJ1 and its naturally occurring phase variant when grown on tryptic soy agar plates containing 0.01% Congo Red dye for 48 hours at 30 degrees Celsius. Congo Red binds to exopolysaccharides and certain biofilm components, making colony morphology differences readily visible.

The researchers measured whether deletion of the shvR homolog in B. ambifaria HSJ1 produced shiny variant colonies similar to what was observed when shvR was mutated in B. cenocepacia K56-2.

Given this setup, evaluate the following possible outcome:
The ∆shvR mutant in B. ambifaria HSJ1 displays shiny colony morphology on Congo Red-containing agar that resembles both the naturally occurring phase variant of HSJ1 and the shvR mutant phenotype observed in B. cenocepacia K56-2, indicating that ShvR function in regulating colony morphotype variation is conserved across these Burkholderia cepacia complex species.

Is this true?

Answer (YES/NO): NO